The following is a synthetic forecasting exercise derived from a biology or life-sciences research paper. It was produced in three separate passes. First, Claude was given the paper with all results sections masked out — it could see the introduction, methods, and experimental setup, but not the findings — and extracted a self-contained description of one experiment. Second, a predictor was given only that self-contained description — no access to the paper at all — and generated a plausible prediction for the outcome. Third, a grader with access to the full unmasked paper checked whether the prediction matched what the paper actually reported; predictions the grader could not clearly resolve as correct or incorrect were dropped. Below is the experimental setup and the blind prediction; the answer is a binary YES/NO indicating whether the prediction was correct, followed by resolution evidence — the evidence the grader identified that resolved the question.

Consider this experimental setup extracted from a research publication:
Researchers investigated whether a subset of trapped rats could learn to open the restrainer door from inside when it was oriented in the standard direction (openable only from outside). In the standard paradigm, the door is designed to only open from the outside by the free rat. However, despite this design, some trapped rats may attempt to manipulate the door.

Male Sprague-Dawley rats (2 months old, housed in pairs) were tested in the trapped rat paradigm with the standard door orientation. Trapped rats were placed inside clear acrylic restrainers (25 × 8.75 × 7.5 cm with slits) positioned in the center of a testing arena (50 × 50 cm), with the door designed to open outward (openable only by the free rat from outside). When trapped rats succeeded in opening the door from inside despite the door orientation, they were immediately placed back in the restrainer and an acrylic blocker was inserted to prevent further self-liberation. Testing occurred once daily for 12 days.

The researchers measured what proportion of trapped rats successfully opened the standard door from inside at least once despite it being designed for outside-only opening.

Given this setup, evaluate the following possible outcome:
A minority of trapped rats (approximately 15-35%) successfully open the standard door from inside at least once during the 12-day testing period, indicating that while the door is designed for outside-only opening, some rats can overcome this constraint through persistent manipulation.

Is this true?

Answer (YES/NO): NO